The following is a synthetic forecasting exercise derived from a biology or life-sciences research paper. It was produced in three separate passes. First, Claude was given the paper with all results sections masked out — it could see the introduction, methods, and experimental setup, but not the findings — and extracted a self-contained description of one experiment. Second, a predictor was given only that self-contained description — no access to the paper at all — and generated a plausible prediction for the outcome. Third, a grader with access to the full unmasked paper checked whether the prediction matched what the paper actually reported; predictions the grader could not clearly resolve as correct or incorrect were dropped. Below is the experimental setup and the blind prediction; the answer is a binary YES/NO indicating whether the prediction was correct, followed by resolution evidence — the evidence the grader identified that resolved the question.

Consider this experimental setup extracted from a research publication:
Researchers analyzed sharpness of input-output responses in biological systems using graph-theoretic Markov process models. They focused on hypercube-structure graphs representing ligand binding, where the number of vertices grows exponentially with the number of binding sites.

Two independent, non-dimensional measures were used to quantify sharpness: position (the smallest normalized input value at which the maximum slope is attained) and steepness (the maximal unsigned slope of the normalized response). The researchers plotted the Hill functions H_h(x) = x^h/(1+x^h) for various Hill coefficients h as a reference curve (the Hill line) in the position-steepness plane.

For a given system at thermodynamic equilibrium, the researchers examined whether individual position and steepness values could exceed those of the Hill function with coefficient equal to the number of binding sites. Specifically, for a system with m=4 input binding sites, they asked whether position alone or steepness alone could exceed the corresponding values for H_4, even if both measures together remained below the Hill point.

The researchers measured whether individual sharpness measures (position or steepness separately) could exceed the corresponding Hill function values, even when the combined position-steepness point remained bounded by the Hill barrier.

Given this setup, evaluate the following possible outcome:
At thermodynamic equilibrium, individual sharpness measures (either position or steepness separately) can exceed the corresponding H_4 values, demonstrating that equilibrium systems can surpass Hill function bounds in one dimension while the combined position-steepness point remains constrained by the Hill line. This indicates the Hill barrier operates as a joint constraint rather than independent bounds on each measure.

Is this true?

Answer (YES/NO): YES